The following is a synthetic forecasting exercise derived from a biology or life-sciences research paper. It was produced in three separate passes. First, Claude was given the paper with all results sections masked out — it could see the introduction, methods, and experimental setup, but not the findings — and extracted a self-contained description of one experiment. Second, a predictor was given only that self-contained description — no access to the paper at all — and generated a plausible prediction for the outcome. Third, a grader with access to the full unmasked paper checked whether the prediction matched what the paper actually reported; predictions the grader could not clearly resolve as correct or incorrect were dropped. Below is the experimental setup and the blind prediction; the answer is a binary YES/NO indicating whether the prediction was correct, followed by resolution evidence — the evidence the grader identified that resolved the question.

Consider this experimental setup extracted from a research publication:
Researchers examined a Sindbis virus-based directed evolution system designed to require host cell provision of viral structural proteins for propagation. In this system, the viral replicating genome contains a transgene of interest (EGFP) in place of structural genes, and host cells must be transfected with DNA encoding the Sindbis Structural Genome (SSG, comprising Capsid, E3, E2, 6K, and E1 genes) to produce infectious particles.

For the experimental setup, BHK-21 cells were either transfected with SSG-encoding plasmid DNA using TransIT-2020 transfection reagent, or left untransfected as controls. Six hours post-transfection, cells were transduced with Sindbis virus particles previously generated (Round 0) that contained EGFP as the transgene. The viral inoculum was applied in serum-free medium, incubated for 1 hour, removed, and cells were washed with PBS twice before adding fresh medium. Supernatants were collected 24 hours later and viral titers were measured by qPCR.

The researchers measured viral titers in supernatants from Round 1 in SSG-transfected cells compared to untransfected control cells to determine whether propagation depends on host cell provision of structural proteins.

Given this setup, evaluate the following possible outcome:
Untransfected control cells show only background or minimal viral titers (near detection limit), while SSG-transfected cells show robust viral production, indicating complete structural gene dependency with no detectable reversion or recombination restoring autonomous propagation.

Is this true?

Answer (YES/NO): NO